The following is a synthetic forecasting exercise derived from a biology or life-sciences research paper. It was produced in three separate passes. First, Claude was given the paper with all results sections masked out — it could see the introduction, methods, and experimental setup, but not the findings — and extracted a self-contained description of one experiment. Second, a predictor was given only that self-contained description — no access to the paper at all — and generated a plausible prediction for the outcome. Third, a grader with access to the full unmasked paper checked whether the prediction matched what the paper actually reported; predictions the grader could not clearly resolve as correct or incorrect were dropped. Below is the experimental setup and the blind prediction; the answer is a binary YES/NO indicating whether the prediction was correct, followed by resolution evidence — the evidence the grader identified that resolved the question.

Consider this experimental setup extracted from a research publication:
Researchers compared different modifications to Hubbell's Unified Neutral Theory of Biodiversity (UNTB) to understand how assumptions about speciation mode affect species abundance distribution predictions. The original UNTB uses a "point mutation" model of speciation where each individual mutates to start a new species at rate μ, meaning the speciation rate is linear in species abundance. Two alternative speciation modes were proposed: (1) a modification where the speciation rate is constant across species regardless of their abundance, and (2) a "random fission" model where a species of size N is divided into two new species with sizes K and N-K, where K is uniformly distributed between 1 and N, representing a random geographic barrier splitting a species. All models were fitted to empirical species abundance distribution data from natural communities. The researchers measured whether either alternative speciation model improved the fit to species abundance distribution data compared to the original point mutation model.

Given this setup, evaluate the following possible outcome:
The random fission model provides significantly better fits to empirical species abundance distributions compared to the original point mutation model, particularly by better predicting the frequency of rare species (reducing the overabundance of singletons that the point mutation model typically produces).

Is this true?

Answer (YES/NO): NO